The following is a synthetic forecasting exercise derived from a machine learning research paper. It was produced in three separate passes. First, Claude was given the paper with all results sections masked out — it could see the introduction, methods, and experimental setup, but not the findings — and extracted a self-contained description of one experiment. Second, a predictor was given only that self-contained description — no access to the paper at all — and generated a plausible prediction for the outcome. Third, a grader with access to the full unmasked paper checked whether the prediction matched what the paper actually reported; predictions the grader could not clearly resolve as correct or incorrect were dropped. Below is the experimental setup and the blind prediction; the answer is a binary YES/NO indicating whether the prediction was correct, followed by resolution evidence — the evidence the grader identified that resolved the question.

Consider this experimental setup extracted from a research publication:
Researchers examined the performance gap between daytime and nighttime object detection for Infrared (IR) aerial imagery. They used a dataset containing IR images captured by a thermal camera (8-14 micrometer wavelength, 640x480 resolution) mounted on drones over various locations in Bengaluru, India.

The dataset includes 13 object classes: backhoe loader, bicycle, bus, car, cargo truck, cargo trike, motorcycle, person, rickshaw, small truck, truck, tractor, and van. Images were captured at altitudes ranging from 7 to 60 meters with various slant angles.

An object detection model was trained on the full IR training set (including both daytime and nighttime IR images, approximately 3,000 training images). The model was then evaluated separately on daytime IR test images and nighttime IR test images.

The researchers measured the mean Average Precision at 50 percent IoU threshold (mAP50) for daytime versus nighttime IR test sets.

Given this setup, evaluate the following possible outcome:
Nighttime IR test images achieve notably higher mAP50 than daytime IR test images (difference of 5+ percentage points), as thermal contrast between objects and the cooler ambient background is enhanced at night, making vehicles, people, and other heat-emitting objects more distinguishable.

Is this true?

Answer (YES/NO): NO